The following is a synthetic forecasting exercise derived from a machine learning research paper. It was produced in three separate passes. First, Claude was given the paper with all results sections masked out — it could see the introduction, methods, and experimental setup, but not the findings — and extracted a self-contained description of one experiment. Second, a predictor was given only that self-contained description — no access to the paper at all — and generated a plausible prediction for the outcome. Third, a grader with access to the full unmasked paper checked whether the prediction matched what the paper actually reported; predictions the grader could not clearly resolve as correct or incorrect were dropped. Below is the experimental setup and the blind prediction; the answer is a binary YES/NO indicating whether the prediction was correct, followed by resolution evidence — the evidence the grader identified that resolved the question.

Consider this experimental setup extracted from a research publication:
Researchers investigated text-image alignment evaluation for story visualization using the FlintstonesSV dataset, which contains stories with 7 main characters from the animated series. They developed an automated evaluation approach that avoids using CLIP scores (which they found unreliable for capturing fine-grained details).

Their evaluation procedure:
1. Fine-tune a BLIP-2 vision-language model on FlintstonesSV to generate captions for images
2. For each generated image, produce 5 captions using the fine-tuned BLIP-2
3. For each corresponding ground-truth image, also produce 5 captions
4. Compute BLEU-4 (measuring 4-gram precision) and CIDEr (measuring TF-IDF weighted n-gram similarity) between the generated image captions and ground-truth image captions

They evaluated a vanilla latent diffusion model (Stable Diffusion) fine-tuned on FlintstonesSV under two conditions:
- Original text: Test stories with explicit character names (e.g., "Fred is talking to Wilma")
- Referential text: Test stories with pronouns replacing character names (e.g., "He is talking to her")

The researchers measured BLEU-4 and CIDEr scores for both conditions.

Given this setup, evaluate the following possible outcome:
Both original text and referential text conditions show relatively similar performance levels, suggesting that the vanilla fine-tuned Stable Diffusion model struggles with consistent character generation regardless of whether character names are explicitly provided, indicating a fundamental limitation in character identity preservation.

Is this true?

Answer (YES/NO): NO